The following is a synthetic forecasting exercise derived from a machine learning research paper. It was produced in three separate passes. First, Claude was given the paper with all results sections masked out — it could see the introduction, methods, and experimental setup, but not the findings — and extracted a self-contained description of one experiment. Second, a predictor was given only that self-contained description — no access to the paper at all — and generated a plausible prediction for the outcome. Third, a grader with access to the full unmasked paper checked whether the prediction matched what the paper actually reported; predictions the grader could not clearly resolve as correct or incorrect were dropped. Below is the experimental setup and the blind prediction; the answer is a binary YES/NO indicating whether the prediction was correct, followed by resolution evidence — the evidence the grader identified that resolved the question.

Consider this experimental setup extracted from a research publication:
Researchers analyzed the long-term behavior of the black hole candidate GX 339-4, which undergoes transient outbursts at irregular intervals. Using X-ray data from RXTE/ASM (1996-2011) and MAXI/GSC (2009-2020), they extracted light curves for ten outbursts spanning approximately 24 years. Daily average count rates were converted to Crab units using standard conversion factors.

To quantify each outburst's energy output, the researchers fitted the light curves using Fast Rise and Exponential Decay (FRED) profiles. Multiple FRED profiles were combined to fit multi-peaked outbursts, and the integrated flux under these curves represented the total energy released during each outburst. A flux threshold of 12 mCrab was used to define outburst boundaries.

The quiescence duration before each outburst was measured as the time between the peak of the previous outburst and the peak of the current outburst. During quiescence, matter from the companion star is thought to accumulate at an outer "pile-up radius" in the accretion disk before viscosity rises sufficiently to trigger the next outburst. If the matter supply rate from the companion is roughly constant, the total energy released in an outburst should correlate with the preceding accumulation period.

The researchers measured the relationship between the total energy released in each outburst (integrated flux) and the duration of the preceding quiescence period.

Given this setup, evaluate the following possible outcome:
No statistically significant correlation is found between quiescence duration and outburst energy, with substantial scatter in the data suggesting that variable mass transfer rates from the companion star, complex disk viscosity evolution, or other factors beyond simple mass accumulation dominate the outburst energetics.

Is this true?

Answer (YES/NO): NO